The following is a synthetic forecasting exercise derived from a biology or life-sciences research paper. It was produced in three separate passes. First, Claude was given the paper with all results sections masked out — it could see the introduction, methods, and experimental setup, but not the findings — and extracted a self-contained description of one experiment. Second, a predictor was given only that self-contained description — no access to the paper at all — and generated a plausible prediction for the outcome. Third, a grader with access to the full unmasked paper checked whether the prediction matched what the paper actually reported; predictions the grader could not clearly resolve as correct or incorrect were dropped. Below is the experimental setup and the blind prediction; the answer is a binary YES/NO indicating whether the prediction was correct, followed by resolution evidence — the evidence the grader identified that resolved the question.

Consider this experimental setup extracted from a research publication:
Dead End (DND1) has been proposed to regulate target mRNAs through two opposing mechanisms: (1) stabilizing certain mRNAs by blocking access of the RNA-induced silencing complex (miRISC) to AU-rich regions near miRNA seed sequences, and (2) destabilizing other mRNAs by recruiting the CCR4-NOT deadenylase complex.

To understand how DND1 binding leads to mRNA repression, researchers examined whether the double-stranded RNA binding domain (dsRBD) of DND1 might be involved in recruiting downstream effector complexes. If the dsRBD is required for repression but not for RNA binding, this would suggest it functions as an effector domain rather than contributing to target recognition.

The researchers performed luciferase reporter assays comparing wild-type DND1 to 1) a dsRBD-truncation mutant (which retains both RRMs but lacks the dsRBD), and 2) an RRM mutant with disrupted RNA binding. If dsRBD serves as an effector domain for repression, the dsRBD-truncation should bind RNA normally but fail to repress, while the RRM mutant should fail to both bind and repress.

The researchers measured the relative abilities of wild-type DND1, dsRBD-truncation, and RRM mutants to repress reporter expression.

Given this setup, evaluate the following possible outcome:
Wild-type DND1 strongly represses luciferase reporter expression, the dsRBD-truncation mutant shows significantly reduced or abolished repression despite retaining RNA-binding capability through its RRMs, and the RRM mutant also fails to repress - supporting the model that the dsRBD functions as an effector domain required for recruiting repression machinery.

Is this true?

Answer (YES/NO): YES